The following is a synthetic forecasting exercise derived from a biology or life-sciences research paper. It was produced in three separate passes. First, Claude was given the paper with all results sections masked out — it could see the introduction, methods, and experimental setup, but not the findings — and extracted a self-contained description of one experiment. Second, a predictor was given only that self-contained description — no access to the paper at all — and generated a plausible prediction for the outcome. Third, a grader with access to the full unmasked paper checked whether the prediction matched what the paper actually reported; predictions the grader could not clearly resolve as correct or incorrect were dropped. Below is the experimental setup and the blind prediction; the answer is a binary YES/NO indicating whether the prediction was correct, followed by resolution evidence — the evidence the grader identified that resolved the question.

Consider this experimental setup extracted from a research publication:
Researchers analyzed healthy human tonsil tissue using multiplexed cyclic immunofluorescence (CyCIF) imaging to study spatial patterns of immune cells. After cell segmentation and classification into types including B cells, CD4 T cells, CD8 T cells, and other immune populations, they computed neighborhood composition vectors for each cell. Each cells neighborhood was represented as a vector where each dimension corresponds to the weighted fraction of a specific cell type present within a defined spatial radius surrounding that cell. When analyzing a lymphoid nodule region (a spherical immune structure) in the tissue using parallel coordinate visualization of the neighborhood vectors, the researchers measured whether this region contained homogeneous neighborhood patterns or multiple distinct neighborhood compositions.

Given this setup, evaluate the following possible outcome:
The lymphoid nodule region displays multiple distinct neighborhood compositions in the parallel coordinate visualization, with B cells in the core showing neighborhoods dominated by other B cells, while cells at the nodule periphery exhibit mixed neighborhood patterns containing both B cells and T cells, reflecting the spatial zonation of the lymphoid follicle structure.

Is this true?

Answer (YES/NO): NO